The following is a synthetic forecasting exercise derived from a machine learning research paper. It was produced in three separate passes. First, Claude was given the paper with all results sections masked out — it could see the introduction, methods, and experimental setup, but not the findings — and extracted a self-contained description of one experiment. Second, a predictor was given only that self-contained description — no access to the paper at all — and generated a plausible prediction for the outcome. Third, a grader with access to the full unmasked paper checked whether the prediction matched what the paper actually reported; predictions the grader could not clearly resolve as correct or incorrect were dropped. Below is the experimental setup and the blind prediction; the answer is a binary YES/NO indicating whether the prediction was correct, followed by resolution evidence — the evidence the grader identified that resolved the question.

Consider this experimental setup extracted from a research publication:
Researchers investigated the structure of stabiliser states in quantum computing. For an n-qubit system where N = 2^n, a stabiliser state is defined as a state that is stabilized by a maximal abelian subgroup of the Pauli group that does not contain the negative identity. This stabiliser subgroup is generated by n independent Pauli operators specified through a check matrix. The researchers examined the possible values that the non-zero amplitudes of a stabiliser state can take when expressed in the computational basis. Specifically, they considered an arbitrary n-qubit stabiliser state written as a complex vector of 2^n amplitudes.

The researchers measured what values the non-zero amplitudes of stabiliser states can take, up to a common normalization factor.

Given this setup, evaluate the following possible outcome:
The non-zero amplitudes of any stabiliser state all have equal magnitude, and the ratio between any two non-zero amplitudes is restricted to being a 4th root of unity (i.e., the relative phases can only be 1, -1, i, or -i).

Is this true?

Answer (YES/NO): YES